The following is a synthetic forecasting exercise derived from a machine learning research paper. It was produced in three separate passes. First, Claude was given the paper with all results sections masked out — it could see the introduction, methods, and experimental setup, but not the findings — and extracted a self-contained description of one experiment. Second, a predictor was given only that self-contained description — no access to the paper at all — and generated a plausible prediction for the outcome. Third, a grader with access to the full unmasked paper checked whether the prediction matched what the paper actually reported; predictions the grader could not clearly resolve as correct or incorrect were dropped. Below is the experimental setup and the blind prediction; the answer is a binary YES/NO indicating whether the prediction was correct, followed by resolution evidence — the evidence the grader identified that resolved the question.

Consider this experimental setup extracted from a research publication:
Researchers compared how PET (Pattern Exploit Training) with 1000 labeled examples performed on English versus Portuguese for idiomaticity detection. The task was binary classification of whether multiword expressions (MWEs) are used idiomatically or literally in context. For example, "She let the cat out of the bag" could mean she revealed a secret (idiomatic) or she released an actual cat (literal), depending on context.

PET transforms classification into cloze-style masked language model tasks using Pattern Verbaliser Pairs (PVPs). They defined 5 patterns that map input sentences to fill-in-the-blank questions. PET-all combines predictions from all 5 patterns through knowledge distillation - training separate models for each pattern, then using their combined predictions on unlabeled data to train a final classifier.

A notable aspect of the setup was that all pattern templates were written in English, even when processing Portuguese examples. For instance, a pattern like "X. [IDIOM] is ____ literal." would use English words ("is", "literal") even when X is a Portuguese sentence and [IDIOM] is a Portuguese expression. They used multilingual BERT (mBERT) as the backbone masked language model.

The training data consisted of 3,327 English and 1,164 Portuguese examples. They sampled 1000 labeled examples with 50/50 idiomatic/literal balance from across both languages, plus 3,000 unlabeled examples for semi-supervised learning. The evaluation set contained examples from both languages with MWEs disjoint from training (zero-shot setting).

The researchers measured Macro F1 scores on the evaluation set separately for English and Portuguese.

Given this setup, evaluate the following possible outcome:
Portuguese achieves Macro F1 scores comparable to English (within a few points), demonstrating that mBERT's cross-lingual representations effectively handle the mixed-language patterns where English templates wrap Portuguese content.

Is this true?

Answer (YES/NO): NO